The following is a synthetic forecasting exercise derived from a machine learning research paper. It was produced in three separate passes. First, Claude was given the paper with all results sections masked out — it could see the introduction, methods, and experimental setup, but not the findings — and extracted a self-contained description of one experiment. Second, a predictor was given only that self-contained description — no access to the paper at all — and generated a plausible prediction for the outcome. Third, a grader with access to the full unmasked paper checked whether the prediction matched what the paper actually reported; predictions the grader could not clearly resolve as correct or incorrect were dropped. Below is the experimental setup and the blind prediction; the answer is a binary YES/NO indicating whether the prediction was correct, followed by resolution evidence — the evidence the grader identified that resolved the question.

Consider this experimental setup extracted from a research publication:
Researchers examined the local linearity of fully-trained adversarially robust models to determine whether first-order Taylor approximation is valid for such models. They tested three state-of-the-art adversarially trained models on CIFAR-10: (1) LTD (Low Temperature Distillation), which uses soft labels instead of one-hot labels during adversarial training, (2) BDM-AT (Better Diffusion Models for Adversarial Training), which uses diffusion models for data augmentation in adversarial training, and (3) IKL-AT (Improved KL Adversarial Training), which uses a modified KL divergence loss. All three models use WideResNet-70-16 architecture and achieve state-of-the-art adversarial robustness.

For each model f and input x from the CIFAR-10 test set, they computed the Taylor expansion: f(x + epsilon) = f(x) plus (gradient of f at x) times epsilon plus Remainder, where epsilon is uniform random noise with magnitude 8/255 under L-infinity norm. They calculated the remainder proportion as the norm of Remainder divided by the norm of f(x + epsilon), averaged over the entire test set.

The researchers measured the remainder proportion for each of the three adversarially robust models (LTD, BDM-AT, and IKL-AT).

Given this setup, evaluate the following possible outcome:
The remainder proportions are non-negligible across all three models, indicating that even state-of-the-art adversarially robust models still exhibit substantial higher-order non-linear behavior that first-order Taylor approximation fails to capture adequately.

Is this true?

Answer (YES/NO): NO